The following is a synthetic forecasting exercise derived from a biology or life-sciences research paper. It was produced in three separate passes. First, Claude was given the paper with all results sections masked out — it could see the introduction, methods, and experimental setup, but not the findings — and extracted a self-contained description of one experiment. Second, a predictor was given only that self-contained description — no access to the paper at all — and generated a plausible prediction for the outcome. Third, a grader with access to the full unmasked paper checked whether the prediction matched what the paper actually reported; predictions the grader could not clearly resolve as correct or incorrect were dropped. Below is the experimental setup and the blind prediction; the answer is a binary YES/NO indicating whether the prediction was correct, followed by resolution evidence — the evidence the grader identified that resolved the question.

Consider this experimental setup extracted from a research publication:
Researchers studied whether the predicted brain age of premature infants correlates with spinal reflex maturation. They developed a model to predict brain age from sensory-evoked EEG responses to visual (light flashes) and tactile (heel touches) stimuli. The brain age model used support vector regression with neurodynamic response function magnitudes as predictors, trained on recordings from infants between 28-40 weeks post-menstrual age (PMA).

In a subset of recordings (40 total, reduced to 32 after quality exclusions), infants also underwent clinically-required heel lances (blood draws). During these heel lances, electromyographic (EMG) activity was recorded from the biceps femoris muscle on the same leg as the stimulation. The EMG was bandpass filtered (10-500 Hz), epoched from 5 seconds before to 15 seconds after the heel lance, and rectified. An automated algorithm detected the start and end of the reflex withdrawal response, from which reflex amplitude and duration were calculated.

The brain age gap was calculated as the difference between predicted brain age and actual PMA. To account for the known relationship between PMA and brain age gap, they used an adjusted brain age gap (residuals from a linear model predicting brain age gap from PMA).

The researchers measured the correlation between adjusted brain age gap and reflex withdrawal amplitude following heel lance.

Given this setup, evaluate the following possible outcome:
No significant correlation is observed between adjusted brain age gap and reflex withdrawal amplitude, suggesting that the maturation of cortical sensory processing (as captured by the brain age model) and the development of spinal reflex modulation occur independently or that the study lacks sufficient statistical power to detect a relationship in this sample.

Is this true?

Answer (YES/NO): NO